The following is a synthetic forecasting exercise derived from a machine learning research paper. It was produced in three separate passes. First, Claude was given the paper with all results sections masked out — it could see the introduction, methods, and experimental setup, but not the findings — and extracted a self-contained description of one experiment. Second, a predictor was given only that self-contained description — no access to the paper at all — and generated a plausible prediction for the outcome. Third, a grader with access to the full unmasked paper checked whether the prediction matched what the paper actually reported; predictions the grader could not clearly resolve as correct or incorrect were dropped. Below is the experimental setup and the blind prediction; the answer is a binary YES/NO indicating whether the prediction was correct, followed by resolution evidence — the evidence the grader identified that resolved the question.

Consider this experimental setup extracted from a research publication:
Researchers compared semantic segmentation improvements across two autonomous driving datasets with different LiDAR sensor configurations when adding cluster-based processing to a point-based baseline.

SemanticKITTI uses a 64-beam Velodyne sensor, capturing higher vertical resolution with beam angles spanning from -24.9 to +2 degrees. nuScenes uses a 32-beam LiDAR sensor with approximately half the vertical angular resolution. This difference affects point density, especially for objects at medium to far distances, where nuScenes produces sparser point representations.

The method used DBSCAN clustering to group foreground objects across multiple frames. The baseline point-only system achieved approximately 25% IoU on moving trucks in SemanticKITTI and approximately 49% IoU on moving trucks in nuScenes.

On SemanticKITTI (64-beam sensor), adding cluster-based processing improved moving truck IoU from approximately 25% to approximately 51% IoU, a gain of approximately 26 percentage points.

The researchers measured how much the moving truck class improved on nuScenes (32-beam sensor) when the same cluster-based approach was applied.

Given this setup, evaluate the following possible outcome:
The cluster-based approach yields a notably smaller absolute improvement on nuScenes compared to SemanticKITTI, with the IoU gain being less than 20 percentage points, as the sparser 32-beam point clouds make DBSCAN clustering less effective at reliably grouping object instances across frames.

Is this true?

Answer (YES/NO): YES